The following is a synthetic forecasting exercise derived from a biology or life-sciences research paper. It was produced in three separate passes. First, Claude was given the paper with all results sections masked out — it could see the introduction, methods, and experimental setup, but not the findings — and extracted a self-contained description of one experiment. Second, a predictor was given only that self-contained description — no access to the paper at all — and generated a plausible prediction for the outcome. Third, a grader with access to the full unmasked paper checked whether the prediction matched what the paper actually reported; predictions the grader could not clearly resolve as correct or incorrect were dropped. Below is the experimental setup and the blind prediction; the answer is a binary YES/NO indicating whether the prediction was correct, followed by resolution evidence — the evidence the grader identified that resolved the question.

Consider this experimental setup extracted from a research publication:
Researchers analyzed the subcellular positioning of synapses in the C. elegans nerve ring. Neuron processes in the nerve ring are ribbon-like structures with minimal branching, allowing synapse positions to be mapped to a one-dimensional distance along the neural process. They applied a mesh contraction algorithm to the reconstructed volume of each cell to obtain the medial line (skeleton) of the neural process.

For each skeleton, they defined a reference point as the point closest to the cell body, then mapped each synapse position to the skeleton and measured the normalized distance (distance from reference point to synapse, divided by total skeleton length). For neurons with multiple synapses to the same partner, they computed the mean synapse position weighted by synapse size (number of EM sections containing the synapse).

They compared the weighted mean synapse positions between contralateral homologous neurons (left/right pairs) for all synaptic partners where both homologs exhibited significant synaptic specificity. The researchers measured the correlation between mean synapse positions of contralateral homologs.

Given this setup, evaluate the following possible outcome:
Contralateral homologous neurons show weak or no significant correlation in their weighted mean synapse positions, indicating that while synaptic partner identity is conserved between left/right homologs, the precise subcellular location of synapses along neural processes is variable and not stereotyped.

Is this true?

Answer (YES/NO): NO